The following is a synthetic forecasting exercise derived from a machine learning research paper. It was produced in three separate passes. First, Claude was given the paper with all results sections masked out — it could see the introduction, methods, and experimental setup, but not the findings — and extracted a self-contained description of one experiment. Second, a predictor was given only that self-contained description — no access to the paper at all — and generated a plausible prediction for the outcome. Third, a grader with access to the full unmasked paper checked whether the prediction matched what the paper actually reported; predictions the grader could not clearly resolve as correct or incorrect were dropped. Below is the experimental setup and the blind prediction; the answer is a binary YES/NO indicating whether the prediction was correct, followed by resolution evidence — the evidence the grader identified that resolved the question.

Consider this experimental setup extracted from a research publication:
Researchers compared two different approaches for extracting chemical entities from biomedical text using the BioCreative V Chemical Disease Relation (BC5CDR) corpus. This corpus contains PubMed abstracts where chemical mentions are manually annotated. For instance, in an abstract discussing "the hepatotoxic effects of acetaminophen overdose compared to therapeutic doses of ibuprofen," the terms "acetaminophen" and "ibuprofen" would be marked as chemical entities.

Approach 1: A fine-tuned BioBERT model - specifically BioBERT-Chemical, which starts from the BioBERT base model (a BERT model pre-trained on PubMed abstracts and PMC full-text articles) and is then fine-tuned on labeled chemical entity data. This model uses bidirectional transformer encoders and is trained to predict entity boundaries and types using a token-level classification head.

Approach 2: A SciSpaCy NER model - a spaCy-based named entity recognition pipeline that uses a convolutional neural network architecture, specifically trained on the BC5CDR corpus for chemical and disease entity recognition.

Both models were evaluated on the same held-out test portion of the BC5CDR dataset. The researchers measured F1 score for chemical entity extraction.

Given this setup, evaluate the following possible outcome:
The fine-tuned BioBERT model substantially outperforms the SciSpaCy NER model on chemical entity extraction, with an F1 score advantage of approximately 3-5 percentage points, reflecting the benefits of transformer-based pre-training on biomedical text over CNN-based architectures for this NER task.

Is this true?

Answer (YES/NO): NO